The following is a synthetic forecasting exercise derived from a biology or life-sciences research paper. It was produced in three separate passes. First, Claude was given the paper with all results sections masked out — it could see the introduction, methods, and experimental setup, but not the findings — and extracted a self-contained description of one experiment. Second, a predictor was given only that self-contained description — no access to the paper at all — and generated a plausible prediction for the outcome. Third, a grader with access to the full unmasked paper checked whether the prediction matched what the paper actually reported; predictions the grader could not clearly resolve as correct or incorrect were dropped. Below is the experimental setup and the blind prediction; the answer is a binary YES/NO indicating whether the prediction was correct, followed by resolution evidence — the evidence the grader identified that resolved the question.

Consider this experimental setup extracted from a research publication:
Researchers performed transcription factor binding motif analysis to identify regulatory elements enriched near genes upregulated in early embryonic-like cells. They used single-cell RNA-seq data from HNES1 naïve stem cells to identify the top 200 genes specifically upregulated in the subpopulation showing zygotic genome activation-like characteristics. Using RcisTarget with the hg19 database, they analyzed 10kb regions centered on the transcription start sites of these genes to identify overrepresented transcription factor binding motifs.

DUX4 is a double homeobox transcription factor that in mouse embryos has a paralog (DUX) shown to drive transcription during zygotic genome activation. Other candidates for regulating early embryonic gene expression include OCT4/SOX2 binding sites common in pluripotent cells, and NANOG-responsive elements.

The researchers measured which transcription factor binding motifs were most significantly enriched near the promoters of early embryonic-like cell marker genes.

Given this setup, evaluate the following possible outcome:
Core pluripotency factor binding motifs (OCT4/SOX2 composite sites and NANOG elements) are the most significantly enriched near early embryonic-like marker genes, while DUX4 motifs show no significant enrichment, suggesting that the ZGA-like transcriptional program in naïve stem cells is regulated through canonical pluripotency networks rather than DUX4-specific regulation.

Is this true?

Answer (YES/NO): NO